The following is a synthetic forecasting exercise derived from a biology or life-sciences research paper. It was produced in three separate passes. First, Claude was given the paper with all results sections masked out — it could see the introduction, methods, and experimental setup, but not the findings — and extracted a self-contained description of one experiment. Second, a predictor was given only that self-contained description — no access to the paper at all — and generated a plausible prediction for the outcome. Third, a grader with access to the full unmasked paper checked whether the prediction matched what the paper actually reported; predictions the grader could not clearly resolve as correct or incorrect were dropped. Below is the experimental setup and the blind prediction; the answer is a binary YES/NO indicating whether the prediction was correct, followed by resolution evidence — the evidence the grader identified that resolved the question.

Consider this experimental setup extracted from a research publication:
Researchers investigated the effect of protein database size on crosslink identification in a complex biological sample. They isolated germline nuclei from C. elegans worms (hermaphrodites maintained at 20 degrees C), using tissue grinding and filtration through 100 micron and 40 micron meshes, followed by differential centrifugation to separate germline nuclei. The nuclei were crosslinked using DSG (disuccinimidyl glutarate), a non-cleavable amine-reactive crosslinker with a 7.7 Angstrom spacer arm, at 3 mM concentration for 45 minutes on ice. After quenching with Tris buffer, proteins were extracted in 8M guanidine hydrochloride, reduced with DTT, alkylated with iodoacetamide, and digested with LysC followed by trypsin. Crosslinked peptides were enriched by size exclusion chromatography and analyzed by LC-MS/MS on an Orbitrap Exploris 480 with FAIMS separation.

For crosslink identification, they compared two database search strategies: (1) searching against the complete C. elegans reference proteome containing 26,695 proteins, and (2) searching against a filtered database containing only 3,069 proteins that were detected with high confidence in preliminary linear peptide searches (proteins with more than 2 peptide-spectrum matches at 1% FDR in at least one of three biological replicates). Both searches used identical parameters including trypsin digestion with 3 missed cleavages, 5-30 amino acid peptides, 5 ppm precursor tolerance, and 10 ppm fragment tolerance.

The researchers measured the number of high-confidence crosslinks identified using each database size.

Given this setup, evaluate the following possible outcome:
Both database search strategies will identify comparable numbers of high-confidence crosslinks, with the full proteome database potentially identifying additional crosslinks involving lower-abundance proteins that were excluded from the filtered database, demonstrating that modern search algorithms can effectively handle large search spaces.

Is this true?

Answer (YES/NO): NO